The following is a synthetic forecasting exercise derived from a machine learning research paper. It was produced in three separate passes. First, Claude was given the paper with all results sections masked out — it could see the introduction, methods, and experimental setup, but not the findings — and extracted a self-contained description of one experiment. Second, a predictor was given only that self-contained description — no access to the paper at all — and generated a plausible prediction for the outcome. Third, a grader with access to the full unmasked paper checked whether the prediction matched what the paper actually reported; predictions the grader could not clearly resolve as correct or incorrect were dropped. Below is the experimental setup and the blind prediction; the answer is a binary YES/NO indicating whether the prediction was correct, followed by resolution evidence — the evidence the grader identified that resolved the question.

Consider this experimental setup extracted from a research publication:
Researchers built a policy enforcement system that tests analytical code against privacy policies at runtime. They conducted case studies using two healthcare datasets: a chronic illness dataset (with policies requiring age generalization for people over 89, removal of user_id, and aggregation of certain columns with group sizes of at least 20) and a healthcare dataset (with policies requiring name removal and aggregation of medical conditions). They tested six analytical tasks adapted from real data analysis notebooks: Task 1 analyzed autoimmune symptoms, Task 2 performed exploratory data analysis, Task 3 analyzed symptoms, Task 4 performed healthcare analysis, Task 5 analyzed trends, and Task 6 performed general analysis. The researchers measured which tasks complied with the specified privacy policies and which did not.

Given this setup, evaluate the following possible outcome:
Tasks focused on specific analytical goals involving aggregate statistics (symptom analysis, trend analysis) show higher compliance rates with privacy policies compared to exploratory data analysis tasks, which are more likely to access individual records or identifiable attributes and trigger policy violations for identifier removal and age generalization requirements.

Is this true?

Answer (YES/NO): NO